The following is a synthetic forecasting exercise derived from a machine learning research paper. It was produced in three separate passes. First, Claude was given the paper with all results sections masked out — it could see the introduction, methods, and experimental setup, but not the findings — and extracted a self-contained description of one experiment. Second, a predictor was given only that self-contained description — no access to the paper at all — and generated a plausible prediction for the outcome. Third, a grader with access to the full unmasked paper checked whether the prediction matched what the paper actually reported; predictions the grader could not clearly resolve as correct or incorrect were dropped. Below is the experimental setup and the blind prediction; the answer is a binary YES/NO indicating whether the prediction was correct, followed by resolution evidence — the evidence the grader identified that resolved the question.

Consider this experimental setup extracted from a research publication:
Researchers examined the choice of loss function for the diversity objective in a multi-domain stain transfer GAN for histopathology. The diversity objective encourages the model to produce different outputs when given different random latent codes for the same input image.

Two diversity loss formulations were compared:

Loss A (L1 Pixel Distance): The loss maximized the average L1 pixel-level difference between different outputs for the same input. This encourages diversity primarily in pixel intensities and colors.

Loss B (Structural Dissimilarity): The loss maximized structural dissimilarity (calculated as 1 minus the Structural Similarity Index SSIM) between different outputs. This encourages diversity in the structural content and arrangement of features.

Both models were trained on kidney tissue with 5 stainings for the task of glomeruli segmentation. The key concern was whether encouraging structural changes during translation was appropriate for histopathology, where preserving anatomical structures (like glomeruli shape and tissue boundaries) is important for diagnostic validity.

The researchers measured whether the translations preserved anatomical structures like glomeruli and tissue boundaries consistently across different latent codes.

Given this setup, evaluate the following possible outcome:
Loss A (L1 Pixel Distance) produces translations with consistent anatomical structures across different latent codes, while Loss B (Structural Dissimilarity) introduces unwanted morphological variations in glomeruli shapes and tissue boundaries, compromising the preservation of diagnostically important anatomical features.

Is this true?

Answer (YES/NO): YES